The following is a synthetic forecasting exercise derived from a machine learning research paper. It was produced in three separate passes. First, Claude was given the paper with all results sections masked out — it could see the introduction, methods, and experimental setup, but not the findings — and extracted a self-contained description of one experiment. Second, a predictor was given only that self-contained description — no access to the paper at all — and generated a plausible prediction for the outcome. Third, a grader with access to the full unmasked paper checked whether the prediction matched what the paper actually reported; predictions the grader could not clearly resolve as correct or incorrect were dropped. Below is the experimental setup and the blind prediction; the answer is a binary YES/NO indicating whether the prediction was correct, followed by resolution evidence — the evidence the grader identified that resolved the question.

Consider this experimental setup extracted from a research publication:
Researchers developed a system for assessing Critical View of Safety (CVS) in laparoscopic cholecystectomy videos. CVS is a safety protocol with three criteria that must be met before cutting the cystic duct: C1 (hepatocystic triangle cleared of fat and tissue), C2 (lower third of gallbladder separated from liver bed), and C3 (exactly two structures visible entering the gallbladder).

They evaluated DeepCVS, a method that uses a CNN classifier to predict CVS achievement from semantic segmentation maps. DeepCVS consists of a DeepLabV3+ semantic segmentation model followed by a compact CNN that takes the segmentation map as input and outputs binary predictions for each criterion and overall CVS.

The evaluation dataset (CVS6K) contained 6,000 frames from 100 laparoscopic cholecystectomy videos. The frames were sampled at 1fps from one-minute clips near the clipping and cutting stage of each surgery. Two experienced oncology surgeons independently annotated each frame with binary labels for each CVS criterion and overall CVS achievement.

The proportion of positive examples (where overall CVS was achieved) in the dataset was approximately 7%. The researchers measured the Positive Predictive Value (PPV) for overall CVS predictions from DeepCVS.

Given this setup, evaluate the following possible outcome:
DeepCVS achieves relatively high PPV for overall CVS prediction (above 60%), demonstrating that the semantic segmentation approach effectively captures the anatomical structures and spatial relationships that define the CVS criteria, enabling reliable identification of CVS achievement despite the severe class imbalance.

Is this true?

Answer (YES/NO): NO